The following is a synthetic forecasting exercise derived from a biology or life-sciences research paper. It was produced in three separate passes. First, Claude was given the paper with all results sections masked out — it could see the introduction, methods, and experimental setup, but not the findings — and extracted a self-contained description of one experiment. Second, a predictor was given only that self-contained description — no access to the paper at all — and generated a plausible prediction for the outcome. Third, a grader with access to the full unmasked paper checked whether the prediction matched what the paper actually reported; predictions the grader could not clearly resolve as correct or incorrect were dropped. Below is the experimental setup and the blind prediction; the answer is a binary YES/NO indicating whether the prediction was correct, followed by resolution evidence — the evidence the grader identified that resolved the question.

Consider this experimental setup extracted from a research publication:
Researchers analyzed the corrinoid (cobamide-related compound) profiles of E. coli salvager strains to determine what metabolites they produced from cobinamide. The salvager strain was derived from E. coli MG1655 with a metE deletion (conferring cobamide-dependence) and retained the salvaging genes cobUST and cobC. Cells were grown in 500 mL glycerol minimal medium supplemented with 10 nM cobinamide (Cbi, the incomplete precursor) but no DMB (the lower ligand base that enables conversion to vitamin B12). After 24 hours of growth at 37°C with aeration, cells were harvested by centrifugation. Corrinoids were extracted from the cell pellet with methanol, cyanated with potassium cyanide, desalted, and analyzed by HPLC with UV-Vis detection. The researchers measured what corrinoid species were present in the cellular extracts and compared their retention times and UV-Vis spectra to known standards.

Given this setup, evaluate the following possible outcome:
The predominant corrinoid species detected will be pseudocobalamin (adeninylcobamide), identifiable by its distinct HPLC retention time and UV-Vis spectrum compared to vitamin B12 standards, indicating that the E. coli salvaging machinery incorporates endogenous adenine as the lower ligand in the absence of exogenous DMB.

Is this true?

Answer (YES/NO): NO